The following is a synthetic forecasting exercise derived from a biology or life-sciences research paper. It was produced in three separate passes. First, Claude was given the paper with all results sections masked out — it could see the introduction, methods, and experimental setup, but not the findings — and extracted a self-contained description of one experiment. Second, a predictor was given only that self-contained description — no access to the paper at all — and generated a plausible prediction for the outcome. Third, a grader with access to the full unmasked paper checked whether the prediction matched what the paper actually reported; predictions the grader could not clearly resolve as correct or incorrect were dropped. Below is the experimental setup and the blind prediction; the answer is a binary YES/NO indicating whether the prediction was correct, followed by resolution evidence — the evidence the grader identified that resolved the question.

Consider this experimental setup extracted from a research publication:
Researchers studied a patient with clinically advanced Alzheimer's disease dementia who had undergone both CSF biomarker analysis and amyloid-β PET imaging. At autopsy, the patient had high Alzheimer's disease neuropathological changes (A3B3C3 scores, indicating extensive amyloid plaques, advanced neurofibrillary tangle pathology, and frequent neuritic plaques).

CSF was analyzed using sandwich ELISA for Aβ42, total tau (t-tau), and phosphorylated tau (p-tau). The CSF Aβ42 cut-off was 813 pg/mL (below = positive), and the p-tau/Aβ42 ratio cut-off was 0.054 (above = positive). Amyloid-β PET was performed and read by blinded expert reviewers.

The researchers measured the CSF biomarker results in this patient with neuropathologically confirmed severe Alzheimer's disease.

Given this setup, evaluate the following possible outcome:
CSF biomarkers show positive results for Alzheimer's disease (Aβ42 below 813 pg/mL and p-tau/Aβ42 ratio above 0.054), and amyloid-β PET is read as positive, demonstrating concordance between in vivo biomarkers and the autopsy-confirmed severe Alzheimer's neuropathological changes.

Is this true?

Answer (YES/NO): NO